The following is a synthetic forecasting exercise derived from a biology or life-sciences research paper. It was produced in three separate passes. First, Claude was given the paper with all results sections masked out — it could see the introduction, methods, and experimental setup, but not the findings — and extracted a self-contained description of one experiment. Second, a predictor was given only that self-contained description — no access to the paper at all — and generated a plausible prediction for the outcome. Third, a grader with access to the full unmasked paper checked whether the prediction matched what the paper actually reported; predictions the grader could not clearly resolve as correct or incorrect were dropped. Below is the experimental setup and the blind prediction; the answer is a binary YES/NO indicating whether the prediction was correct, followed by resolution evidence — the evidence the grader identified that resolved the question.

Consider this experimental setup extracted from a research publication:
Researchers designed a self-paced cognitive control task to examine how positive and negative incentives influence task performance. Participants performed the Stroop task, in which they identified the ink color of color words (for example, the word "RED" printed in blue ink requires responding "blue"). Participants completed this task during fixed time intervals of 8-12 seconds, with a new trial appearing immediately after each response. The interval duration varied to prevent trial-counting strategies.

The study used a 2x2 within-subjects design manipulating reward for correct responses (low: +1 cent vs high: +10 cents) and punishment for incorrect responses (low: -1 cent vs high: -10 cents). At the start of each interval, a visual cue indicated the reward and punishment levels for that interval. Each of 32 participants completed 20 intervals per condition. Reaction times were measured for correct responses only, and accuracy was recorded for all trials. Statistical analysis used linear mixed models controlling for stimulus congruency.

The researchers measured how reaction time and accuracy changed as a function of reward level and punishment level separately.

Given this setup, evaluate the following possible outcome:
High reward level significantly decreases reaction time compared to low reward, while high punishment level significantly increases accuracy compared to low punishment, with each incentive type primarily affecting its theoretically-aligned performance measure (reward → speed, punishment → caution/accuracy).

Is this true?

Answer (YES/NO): YES